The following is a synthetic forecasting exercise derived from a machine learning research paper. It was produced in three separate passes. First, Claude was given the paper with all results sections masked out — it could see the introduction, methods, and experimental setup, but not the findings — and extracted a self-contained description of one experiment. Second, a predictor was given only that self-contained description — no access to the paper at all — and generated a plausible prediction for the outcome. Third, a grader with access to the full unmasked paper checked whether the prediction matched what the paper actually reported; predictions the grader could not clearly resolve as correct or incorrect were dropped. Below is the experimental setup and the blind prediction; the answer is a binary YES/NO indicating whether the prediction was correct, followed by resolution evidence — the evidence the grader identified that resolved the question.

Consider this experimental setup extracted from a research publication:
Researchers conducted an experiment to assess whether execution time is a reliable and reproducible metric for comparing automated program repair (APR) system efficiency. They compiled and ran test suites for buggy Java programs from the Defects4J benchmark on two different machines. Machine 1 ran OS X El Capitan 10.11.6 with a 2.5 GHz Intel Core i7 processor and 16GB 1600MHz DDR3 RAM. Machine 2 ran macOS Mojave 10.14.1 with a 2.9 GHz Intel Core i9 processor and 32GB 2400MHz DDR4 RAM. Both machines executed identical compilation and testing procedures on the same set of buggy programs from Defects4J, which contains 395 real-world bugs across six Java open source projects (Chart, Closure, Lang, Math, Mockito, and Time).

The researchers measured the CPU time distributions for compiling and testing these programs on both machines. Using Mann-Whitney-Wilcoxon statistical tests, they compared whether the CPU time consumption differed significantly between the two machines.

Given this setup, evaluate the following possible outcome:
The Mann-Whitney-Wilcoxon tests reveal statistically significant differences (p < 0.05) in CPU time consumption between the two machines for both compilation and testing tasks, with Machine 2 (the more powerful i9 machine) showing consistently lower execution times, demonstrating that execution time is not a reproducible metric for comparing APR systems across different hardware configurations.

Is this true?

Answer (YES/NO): YES